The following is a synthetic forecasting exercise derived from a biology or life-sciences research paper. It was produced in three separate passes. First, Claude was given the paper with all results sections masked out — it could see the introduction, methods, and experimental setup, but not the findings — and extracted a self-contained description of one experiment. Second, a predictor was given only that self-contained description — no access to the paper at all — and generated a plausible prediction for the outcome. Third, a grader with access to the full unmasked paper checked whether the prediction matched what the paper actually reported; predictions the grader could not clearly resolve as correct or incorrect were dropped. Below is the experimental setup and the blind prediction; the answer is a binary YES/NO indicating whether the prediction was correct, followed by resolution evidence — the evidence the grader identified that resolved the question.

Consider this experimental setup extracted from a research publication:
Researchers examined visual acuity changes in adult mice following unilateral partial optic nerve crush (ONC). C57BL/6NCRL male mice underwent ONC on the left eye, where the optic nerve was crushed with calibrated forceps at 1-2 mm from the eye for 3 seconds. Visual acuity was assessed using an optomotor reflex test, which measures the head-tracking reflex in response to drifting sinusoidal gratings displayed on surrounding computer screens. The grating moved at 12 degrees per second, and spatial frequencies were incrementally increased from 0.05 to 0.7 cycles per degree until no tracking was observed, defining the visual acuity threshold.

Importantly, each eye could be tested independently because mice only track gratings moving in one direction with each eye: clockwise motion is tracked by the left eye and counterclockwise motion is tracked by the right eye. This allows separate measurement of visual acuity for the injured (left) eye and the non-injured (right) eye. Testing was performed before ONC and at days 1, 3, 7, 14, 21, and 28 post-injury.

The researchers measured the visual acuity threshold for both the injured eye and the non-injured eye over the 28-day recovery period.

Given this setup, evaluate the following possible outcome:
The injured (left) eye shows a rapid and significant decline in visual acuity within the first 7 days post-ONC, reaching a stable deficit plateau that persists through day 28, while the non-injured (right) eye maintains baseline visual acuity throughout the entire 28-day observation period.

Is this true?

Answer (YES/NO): NO